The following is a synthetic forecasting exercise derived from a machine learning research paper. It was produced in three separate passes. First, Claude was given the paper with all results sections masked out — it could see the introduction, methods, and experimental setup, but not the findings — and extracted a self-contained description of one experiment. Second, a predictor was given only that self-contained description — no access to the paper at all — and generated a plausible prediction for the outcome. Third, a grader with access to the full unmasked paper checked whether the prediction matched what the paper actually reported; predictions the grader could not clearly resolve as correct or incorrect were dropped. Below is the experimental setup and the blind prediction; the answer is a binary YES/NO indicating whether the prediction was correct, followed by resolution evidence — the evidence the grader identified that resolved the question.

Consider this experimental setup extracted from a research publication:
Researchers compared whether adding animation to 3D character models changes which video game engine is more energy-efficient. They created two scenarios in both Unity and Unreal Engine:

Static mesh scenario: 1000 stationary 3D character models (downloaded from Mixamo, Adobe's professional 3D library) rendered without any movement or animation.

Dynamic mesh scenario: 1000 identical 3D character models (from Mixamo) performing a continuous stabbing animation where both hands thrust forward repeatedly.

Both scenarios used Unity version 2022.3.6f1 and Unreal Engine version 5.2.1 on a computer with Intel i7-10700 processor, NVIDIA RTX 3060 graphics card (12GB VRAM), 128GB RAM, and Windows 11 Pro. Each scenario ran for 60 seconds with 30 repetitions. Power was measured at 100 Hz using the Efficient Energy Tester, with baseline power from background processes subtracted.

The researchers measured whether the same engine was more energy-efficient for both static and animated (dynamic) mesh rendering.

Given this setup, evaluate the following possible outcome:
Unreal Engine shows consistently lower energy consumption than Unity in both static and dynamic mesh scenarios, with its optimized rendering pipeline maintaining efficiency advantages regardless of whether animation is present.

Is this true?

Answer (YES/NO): NO